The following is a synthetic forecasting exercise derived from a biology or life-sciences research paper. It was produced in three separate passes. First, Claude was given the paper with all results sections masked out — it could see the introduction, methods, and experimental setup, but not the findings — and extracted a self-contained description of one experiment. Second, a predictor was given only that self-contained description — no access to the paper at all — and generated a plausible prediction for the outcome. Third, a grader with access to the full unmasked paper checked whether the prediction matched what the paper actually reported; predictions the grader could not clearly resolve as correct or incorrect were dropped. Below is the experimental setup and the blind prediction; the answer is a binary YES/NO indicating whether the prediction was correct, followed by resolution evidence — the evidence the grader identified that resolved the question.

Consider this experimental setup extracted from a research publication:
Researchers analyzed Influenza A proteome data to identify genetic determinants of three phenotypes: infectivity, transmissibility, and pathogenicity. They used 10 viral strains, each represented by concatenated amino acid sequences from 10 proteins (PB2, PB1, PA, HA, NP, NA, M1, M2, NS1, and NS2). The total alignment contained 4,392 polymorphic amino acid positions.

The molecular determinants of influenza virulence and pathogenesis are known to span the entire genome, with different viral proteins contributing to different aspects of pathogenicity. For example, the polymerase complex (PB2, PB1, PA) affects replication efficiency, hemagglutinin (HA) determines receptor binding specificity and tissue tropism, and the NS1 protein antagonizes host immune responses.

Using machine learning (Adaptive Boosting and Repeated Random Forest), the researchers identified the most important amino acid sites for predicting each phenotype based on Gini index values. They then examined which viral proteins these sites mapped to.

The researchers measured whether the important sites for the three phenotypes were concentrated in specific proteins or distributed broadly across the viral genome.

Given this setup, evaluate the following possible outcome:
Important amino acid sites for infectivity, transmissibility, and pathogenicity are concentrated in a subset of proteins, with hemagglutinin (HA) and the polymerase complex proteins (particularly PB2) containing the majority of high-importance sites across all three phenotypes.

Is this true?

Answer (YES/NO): NO